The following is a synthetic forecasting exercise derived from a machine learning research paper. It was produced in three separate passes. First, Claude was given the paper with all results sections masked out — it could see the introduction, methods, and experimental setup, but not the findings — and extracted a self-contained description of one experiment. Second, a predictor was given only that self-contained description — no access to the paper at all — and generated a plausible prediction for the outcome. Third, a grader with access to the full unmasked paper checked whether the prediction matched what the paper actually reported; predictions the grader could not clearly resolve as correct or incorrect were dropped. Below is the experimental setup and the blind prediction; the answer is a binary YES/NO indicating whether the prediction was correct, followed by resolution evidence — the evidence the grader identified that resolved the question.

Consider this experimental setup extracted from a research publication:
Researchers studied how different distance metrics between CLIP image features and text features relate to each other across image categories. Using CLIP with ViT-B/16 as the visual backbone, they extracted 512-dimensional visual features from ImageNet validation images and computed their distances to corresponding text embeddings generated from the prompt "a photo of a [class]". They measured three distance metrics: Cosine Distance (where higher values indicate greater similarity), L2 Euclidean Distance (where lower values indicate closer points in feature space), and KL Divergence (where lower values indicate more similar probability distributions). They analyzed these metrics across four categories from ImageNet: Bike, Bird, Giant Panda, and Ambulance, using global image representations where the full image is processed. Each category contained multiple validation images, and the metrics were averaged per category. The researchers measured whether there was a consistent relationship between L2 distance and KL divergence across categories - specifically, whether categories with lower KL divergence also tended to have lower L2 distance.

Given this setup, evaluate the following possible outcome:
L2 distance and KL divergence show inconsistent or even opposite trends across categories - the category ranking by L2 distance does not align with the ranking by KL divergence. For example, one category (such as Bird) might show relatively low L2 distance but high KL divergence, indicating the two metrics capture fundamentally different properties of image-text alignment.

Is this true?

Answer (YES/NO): YES